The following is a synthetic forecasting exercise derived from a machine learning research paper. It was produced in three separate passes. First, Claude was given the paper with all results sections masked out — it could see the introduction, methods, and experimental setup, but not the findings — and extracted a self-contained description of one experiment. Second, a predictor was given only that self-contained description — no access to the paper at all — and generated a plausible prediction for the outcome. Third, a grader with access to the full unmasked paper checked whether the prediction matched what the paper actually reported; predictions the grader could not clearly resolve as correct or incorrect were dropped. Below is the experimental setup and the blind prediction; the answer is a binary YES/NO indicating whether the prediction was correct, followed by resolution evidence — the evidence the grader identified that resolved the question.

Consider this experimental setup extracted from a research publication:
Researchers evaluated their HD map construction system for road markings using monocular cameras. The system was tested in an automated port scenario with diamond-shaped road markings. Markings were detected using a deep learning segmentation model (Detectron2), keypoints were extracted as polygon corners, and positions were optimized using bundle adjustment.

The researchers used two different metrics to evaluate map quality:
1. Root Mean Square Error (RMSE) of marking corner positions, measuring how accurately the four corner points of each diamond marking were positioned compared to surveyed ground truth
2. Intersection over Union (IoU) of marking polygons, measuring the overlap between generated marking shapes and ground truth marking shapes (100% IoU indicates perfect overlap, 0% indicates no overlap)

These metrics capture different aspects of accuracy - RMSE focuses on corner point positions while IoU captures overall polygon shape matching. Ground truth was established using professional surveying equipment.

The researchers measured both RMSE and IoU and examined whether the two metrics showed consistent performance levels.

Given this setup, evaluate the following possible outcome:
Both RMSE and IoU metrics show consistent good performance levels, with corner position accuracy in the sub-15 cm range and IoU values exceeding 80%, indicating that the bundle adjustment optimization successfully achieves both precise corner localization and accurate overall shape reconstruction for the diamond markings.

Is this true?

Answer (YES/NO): NO